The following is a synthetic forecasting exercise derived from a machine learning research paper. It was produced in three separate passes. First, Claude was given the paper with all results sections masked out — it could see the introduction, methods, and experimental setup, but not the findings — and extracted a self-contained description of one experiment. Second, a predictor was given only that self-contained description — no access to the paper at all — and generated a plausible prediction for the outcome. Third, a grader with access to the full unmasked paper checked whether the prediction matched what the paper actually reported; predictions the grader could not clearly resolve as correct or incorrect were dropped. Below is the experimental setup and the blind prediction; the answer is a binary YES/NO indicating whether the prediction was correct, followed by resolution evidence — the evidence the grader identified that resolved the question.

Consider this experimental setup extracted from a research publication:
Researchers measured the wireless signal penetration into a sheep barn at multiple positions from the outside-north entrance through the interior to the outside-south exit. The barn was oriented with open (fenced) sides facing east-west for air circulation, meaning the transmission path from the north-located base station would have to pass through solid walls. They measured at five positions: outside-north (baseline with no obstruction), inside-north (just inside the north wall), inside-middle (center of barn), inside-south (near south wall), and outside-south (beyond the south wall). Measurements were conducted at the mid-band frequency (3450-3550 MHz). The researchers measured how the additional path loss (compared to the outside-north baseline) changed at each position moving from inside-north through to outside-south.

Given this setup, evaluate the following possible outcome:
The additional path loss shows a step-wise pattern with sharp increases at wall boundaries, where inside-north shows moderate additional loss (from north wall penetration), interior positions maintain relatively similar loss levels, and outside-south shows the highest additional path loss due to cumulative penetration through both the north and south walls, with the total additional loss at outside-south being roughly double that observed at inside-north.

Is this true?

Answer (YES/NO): NO